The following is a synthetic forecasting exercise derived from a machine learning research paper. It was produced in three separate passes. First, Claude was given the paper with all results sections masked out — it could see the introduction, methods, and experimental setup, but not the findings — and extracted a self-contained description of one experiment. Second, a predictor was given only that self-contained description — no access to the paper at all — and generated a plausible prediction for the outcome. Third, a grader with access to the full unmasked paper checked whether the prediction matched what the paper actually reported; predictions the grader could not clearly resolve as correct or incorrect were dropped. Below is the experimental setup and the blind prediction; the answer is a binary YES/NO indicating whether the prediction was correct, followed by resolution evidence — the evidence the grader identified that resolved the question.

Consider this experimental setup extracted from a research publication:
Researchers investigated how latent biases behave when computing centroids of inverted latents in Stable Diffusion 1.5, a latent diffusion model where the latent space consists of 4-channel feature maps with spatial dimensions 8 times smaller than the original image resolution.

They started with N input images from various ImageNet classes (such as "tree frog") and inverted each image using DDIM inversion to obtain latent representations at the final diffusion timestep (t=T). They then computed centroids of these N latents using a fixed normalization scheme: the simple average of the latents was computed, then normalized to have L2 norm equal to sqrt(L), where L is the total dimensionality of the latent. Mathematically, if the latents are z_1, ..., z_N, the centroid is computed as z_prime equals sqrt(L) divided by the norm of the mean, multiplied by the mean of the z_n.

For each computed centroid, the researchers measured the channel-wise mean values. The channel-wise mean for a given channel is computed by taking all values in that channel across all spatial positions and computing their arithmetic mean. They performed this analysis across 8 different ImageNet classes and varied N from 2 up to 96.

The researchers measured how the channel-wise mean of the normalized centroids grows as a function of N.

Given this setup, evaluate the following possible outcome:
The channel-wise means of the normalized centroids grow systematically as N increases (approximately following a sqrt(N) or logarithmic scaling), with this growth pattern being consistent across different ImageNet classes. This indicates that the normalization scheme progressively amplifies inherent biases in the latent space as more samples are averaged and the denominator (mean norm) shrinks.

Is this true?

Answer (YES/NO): YES